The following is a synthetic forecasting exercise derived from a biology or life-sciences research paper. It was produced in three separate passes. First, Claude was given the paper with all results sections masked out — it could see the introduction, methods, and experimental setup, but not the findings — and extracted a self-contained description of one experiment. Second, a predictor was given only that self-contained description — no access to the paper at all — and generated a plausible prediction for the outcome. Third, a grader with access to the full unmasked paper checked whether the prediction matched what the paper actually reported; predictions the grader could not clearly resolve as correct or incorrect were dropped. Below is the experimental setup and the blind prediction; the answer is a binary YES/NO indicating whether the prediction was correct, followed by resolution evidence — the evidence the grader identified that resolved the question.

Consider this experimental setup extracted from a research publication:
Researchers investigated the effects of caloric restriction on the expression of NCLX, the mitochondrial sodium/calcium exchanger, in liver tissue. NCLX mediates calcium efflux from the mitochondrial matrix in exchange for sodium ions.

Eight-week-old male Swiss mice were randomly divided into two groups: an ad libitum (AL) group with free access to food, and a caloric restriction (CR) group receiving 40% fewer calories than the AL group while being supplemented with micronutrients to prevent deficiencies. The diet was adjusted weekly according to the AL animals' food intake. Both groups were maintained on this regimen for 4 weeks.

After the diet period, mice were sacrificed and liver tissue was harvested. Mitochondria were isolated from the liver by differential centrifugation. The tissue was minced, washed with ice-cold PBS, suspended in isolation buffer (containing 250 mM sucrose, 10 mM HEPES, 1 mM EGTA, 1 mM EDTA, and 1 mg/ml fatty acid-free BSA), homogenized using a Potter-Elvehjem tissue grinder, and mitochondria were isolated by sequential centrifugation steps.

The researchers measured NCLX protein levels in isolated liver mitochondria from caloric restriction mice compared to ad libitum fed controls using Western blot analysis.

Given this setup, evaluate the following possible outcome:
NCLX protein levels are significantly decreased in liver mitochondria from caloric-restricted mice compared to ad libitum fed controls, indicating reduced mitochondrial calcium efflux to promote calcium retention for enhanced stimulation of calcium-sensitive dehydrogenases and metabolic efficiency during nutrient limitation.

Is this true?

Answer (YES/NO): NO